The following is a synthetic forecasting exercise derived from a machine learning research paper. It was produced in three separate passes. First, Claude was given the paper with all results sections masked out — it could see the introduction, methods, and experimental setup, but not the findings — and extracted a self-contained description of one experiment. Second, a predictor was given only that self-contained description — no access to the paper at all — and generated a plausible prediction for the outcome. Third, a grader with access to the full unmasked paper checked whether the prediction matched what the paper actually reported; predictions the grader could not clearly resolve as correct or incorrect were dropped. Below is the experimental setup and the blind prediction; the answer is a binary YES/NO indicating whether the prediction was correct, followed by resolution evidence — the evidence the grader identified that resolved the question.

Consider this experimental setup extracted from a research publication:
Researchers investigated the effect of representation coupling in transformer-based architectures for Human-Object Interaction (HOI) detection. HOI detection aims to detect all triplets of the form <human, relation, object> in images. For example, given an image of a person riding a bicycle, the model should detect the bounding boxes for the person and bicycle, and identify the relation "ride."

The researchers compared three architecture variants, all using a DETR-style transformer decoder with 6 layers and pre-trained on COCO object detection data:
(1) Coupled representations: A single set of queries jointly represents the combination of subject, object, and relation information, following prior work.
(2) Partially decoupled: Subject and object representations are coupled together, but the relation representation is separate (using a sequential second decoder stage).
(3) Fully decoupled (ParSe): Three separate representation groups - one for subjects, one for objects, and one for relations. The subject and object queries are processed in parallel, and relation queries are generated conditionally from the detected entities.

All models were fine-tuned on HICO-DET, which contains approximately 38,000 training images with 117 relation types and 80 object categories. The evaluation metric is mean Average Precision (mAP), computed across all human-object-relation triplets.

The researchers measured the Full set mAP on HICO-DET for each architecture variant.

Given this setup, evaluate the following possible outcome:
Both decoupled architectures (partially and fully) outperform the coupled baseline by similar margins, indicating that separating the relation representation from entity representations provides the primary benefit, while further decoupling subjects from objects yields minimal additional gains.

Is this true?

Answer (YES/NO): NO